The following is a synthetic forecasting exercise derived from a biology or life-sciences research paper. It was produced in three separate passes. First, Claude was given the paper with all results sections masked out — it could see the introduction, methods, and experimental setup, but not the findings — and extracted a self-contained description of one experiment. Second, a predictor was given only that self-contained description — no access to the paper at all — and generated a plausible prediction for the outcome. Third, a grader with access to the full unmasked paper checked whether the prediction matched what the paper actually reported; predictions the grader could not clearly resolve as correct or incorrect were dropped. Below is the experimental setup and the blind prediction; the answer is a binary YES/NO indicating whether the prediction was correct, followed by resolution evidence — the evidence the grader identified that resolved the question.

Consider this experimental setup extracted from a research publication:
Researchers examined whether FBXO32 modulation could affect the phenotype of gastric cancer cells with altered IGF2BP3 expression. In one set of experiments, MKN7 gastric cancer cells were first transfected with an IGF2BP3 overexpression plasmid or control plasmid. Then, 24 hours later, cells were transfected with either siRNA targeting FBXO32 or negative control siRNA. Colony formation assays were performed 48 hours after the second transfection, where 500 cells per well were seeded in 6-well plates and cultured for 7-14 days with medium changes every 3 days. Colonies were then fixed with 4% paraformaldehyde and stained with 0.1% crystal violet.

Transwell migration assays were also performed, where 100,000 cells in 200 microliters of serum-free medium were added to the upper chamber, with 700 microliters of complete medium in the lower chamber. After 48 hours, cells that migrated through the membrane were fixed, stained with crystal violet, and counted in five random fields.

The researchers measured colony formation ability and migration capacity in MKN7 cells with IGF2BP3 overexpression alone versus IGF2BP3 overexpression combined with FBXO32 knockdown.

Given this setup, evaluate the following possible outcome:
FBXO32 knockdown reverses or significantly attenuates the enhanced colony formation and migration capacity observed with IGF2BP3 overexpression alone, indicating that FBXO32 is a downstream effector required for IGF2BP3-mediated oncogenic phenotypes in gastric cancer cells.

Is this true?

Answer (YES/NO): YES